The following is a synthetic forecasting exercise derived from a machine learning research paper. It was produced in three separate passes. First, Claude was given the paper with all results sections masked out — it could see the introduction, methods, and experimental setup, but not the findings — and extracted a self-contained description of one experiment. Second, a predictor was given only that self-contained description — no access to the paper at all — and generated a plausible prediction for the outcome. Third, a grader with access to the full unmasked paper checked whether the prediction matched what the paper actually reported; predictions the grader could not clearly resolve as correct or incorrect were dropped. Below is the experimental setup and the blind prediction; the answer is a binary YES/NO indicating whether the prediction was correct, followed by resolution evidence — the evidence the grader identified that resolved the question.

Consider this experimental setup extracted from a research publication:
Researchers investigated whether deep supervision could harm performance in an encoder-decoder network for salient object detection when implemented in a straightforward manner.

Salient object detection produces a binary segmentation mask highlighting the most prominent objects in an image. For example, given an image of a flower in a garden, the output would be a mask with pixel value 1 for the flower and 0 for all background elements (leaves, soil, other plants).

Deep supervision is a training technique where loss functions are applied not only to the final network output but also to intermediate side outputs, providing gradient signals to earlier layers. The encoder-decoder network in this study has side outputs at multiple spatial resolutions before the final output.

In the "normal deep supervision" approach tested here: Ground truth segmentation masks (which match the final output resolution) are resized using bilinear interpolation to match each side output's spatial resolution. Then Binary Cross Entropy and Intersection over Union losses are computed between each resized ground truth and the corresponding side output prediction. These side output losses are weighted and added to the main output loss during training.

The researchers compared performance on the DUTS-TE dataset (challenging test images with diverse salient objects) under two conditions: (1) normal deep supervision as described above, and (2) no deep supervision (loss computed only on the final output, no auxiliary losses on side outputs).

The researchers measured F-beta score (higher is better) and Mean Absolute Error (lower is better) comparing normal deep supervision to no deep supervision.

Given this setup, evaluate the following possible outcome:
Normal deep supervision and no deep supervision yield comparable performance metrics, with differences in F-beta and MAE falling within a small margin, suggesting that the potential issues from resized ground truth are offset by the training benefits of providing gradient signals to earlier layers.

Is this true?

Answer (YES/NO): NO